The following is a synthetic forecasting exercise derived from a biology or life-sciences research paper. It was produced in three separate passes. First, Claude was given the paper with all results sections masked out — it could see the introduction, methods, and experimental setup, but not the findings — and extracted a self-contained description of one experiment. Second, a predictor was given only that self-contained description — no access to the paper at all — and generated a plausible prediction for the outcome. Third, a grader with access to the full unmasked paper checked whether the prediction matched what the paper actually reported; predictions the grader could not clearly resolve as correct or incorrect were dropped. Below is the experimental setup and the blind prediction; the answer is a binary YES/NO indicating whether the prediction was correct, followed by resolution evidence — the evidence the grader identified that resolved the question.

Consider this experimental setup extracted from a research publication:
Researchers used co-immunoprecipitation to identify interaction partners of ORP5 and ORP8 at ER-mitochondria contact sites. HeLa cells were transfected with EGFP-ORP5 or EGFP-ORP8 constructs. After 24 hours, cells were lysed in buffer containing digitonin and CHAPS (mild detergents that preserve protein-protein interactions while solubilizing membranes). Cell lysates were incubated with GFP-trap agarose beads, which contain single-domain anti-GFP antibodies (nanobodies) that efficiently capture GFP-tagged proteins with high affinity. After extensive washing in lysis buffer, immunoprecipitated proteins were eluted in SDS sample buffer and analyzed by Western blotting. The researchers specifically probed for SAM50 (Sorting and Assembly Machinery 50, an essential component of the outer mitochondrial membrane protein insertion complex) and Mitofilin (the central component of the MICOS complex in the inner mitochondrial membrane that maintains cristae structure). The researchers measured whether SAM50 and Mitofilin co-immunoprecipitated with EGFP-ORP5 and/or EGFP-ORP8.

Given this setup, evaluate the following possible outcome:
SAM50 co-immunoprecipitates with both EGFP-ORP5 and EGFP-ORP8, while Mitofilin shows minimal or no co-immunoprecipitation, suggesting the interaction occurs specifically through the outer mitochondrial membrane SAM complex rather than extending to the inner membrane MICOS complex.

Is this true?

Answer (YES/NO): NO